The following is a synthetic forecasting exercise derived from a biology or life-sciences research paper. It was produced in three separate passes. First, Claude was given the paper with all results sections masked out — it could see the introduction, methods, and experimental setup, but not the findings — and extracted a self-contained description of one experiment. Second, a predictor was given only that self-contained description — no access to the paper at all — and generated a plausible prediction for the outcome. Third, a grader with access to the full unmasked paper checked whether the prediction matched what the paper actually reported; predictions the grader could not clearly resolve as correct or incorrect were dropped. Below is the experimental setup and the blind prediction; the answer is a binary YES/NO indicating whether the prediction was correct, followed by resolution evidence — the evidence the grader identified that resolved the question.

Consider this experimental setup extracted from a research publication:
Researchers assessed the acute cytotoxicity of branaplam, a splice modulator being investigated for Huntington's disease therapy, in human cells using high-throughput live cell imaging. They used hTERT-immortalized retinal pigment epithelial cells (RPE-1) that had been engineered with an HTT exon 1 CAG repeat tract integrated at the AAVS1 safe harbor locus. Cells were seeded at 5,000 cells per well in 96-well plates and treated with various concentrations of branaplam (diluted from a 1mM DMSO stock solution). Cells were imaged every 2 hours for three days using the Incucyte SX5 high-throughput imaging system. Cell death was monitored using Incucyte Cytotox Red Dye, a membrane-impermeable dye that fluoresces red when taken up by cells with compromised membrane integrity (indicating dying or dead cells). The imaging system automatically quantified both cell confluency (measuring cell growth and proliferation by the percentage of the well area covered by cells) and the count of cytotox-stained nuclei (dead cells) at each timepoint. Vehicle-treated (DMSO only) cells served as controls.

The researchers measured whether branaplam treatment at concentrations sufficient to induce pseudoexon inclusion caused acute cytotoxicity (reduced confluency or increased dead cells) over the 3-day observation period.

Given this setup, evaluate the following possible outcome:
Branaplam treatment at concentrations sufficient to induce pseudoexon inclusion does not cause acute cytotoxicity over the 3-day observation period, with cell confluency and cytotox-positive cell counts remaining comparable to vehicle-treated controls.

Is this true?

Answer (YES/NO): YES